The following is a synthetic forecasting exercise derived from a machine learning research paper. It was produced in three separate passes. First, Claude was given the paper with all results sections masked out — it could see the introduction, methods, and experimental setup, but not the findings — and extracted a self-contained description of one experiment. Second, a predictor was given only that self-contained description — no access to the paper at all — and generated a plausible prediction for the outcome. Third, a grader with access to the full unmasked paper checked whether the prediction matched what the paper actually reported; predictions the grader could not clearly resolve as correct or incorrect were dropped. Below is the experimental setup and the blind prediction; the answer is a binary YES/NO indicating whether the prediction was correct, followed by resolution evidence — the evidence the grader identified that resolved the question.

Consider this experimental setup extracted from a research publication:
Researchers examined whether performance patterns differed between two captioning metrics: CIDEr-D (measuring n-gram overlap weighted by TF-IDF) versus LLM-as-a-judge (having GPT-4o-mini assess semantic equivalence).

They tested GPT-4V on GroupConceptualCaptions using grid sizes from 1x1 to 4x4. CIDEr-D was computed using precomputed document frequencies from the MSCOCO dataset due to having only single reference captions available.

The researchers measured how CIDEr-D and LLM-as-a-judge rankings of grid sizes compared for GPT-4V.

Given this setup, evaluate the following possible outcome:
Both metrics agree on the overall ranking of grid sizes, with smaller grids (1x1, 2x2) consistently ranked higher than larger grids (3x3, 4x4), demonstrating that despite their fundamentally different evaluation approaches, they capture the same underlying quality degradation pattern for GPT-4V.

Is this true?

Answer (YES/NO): NO